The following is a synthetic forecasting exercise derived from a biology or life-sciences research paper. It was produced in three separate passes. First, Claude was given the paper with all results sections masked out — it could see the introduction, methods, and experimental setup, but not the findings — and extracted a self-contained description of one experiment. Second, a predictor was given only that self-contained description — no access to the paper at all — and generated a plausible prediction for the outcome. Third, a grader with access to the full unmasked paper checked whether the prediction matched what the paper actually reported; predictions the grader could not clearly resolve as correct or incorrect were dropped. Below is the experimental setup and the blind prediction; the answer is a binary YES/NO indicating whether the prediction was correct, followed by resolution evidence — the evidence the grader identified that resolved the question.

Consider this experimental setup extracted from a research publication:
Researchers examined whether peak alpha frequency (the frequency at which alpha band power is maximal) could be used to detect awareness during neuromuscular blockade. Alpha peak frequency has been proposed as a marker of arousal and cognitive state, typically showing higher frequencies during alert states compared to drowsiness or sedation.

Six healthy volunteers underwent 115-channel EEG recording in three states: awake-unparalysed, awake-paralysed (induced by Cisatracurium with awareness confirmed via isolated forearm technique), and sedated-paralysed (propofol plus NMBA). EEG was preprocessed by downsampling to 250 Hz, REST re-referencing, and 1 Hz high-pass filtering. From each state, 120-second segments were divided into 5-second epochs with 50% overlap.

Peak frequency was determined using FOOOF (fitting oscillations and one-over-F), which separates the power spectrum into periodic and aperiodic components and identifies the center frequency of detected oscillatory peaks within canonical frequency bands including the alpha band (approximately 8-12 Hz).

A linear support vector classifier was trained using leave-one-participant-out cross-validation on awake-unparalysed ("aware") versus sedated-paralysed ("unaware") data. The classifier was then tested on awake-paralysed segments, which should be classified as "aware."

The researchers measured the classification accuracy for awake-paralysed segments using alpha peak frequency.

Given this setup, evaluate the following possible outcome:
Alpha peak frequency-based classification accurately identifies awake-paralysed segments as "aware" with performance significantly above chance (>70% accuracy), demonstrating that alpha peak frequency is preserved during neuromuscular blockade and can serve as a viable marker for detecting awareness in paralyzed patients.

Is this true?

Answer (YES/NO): NO